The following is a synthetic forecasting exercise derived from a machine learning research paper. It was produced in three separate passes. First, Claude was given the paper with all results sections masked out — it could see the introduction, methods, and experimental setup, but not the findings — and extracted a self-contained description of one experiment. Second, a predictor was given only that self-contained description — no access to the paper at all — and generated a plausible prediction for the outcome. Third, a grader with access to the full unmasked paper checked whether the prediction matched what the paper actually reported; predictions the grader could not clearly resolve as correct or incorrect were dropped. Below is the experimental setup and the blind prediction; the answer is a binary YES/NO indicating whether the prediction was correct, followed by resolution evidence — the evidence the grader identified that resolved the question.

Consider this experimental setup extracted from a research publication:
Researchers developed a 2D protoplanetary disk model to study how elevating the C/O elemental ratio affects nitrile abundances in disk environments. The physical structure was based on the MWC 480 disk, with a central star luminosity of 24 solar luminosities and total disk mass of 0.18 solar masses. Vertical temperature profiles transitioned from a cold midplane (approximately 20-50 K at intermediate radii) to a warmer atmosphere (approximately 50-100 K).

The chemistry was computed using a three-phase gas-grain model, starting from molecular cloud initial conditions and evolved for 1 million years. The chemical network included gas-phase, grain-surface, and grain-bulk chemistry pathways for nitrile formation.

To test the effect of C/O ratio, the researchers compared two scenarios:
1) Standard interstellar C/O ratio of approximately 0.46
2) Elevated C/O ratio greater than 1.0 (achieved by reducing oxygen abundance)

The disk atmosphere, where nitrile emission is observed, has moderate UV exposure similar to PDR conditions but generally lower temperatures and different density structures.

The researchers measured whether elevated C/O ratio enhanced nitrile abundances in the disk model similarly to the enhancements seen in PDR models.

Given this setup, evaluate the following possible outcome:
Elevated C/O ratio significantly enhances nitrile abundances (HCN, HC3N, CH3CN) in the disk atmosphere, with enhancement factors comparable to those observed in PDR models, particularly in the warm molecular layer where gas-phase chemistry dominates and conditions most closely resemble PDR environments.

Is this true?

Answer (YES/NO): NO